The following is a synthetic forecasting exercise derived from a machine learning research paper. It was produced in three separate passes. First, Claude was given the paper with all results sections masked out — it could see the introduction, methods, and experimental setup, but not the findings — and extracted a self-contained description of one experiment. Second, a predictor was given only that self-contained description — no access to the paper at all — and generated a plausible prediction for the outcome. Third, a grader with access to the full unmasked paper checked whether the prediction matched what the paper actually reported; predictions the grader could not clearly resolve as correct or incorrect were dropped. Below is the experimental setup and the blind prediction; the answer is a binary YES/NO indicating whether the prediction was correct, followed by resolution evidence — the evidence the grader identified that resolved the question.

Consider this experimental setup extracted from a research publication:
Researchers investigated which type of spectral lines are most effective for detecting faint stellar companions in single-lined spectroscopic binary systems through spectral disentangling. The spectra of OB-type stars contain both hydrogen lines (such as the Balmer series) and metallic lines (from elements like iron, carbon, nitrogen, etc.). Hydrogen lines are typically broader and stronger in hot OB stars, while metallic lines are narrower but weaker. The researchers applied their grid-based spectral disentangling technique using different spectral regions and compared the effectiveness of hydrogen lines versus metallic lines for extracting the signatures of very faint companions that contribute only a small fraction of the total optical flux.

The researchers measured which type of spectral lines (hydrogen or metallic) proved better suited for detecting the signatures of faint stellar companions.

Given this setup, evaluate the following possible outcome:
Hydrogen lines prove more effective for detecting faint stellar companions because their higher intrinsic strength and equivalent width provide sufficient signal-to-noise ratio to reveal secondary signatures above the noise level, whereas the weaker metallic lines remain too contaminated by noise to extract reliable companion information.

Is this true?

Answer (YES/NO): YES